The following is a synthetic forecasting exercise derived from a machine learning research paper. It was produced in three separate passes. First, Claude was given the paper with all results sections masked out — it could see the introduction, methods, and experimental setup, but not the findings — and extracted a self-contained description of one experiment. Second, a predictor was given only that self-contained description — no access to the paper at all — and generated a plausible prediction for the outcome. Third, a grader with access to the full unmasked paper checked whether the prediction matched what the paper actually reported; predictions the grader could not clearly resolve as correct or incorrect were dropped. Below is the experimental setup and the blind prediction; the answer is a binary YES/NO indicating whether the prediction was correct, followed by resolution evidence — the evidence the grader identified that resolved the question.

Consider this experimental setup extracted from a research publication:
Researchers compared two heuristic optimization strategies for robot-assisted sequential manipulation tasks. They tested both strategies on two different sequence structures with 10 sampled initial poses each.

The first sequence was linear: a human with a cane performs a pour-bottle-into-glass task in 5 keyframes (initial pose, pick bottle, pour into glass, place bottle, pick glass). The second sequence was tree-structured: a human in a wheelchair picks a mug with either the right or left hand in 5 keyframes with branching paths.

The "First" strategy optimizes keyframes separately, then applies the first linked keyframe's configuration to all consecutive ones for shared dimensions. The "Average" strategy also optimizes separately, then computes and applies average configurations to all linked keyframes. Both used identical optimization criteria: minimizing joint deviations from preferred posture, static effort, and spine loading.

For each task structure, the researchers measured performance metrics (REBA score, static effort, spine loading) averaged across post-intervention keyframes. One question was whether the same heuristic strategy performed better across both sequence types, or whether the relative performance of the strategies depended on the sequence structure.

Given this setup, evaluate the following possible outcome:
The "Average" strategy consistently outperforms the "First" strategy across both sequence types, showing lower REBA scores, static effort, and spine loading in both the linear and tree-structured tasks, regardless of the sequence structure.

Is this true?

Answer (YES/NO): NO